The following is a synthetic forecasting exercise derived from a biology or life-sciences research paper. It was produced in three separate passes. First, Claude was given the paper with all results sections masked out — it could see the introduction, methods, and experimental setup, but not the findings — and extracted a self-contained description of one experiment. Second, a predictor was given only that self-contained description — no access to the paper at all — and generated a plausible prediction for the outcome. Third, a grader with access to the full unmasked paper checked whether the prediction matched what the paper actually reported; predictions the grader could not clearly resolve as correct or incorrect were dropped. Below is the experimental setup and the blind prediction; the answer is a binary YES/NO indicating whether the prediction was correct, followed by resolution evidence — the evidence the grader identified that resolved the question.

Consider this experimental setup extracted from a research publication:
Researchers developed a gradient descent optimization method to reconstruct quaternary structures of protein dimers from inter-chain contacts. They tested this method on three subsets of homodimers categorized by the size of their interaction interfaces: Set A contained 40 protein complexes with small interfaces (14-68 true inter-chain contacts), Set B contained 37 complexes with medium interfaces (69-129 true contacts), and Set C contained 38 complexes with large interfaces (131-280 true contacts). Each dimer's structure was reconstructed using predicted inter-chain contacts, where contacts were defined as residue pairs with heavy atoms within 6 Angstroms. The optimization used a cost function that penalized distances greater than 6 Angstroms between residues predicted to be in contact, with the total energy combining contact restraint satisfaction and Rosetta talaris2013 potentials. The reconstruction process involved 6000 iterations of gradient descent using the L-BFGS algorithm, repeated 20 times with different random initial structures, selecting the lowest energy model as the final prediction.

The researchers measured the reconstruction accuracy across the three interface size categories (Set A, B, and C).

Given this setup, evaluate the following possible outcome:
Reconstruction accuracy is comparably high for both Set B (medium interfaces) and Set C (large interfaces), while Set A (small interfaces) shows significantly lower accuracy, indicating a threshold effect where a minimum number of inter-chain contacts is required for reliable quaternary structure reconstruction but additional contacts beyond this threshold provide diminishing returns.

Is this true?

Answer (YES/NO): YES